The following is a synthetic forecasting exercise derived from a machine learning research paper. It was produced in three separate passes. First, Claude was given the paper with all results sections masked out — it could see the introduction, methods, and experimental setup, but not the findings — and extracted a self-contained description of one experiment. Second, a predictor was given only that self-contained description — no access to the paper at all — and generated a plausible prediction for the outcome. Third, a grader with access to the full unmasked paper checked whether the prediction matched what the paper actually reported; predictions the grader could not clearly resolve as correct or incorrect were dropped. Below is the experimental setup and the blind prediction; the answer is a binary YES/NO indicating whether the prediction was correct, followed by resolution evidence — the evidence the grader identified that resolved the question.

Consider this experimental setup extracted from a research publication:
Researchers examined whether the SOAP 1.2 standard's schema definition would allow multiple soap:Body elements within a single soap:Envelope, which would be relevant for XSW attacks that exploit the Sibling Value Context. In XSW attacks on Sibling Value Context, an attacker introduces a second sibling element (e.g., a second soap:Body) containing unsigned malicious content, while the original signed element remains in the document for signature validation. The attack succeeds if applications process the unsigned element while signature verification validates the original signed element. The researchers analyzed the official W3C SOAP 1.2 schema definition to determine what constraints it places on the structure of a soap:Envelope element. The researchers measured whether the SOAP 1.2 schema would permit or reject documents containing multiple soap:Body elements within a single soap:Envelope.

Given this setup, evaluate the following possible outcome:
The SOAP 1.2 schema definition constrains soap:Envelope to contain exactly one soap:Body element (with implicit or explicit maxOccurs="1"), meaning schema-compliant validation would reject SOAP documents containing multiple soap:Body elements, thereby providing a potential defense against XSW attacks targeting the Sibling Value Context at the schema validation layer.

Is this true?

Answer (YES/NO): YES